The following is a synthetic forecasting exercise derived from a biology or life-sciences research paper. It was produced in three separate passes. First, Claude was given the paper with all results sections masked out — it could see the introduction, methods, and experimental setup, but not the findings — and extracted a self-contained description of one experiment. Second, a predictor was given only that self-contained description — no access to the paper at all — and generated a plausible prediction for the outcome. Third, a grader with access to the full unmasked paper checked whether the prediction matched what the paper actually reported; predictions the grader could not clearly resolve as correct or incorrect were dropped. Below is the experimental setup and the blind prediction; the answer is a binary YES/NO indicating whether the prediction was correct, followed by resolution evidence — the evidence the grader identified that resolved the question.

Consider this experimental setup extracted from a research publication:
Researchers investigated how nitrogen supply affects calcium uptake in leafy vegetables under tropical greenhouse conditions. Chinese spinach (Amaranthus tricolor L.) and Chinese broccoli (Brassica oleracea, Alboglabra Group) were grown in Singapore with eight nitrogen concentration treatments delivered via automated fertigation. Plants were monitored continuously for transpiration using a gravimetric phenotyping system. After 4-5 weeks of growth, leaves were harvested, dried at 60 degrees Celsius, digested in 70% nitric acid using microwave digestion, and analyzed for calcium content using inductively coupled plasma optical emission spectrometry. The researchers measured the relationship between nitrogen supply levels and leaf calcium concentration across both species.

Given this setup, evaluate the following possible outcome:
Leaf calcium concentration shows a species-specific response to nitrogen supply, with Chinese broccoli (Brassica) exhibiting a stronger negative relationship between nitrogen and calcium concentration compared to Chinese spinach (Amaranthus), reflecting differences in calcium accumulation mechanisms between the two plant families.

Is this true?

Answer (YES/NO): NO